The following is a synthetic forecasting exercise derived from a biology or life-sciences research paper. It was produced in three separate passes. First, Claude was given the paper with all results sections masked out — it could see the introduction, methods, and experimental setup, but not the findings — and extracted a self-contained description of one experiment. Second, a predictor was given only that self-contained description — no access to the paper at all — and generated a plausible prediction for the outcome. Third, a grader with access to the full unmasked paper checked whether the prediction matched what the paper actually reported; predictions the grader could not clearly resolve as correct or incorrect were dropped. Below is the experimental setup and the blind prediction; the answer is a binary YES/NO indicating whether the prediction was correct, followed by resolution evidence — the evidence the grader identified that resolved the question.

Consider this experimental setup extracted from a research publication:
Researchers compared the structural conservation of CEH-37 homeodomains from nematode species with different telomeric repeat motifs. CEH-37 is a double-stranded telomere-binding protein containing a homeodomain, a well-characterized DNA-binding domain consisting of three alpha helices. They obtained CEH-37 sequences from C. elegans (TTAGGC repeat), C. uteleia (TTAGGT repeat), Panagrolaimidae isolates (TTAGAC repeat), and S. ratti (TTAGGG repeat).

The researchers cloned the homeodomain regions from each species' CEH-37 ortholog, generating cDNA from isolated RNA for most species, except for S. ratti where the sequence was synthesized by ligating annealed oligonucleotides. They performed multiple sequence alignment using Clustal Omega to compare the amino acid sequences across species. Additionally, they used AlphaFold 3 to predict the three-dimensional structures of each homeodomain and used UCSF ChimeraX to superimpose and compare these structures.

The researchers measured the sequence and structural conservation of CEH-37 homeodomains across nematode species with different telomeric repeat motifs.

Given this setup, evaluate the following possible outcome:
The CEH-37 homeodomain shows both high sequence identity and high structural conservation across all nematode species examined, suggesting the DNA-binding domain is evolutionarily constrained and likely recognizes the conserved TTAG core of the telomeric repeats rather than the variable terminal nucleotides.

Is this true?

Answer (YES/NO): NO